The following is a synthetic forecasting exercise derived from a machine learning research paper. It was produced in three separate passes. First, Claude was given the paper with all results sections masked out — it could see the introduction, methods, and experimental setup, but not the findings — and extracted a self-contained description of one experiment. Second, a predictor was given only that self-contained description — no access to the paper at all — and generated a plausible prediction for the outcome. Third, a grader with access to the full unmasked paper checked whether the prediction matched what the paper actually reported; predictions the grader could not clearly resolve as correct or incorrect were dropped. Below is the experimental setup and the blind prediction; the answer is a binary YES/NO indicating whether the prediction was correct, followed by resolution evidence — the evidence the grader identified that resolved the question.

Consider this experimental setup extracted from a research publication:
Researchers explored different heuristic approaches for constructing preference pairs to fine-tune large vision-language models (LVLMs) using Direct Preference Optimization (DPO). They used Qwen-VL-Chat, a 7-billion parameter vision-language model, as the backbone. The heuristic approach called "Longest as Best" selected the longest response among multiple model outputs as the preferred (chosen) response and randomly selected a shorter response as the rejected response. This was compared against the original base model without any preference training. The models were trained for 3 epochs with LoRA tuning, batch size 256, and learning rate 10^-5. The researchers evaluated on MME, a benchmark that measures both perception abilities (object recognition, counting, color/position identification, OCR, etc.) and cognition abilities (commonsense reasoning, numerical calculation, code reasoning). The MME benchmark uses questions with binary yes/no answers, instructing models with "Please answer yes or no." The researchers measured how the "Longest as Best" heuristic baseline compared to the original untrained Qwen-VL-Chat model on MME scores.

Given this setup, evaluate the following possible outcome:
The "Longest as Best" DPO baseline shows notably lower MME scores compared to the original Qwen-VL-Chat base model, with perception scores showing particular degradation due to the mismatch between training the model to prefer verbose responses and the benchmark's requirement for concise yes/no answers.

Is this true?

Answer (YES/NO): NO